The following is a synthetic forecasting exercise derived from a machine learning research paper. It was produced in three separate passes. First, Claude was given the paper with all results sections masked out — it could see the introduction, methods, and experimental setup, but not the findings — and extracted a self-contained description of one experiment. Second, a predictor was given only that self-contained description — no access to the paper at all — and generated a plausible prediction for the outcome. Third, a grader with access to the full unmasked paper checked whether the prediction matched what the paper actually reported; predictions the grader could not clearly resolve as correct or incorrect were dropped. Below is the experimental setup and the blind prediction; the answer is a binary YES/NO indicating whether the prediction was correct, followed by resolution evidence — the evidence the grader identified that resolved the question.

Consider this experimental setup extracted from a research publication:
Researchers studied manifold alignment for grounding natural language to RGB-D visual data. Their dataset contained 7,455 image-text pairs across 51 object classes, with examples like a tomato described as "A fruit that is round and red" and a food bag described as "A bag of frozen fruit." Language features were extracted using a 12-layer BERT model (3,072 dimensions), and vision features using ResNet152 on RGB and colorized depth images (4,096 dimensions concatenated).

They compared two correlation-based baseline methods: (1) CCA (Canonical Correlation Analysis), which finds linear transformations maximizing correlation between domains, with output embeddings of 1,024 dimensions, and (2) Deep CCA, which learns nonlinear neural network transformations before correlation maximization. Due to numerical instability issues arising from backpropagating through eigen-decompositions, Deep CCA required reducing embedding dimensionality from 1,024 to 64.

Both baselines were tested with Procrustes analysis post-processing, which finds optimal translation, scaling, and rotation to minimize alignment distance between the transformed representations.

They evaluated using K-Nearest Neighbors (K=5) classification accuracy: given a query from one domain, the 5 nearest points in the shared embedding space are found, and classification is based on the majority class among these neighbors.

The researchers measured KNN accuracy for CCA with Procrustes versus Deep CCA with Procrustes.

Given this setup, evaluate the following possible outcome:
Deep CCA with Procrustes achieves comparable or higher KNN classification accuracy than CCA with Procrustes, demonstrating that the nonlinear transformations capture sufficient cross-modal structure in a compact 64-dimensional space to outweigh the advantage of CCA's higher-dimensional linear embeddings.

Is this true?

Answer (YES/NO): YES